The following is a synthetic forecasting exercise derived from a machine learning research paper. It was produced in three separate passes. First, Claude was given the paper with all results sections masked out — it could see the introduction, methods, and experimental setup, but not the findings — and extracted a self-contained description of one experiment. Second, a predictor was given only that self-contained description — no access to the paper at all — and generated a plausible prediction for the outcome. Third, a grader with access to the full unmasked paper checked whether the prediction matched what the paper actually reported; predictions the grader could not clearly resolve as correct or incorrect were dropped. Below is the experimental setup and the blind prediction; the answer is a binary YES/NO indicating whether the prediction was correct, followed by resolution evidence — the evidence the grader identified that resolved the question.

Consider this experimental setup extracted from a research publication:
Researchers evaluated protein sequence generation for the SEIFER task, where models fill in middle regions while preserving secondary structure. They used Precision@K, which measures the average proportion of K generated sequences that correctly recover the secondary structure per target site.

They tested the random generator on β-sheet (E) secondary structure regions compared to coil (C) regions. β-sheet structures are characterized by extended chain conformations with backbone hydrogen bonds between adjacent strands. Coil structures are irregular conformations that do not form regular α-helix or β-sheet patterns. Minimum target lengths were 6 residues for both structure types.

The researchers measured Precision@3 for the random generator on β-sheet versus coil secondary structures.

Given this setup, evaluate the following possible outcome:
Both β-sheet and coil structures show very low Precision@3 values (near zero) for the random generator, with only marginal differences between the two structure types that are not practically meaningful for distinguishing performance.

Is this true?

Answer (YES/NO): NO